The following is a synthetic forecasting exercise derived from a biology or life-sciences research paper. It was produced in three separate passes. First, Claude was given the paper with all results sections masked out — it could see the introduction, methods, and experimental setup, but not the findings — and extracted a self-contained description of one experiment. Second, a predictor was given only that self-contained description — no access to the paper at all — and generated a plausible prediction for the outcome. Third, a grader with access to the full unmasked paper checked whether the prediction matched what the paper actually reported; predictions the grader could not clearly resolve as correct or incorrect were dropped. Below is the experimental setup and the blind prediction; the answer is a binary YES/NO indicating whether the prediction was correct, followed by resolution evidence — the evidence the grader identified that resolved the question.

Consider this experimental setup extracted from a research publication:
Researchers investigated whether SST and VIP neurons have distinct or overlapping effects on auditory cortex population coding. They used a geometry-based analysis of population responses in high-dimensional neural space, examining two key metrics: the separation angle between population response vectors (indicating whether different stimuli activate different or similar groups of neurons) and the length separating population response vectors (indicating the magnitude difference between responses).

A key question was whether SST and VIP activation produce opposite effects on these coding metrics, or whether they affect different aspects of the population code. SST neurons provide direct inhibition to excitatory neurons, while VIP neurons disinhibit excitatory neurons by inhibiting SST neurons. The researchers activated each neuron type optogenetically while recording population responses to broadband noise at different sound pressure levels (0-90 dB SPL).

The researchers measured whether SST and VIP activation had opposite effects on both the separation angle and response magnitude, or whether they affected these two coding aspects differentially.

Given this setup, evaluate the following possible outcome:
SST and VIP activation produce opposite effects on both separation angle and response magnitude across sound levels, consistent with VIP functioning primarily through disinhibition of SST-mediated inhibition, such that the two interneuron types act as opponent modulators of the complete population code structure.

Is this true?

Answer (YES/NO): YES